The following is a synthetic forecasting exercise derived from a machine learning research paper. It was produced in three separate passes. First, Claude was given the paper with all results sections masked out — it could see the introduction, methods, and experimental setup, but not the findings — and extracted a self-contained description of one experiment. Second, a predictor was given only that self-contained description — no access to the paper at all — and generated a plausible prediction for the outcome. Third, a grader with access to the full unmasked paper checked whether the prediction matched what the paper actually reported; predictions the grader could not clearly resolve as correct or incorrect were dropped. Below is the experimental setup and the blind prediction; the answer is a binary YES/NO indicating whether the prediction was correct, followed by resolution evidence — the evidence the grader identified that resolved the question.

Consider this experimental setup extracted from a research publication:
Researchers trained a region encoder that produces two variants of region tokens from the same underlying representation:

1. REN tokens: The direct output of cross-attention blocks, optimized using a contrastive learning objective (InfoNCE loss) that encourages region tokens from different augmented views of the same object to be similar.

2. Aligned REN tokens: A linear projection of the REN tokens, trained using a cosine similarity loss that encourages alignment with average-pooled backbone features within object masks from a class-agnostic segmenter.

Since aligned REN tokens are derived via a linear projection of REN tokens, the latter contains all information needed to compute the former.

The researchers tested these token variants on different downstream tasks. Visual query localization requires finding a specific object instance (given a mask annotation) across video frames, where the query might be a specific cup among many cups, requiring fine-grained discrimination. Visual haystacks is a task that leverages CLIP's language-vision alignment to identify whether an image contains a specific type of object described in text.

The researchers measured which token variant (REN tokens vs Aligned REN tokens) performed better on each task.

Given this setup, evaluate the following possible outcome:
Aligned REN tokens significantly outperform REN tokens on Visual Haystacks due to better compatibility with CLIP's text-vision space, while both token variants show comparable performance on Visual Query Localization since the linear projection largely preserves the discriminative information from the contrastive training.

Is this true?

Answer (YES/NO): NO